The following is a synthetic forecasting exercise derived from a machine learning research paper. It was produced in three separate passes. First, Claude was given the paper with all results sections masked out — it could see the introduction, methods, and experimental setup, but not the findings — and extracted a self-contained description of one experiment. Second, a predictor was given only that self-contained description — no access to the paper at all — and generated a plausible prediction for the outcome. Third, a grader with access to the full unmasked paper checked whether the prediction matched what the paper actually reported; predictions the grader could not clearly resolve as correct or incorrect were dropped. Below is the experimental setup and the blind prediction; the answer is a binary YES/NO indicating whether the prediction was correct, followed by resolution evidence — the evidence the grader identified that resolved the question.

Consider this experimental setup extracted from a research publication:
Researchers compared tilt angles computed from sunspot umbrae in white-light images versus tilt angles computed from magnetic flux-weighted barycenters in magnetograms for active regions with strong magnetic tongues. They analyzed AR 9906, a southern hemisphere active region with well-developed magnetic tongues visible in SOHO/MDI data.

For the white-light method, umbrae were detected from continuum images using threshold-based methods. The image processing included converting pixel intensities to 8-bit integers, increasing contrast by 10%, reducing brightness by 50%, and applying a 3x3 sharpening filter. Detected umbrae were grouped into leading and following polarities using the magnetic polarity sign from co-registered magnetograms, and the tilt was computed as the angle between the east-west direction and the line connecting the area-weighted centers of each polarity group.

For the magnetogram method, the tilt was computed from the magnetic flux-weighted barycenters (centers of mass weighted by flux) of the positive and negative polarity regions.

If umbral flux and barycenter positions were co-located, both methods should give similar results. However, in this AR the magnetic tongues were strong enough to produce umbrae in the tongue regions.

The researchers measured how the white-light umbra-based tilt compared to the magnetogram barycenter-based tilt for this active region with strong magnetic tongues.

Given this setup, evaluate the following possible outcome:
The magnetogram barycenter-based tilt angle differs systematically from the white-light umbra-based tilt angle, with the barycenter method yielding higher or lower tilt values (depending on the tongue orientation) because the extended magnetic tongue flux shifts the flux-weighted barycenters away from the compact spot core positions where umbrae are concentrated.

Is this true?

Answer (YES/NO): NO